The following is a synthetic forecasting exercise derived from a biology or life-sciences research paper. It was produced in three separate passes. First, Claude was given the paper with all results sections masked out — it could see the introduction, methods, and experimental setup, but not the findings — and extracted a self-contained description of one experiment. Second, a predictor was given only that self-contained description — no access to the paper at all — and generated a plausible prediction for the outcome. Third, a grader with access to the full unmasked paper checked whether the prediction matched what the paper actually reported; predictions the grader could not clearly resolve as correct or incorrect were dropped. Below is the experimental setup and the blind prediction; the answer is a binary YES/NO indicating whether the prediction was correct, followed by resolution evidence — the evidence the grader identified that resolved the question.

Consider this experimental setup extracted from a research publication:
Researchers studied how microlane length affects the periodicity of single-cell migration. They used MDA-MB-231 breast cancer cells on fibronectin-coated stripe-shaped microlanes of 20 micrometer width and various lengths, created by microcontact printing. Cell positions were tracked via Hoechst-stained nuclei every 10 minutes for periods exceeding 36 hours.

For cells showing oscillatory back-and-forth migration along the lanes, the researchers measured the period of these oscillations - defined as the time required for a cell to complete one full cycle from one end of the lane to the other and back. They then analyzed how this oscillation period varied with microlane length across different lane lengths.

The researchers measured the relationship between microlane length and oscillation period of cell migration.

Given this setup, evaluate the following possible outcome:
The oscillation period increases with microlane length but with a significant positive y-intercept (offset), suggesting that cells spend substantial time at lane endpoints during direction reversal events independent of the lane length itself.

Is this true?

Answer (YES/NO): NO